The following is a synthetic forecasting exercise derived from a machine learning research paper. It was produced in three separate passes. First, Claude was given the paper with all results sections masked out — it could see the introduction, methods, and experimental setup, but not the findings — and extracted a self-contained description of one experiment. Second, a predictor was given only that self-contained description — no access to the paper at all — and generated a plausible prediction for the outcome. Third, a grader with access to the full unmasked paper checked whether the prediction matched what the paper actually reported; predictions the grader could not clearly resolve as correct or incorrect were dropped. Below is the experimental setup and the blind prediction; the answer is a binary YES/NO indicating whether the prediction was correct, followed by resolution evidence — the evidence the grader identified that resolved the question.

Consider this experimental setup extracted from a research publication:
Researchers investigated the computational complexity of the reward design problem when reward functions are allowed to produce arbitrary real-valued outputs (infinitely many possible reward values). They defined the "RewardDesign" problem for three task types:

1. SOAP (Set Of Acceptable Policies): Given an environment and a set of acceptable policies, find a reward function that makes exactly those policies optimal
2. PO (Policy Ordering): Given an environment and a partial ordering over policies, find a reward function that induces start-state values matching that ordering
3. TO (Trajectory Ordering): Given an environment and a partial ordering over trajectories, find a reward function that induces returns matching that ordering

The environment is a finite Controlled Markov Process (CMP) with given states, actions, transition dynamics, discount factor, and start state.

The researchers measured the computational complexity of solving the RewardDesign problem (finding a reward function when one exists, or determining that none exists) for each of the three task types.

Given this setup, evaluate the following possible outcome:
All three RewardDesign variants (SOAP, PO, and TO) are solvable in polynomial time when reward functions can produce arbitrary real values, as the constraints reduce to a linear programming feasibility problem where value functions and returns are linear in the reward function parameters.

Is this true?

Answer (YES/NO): YES